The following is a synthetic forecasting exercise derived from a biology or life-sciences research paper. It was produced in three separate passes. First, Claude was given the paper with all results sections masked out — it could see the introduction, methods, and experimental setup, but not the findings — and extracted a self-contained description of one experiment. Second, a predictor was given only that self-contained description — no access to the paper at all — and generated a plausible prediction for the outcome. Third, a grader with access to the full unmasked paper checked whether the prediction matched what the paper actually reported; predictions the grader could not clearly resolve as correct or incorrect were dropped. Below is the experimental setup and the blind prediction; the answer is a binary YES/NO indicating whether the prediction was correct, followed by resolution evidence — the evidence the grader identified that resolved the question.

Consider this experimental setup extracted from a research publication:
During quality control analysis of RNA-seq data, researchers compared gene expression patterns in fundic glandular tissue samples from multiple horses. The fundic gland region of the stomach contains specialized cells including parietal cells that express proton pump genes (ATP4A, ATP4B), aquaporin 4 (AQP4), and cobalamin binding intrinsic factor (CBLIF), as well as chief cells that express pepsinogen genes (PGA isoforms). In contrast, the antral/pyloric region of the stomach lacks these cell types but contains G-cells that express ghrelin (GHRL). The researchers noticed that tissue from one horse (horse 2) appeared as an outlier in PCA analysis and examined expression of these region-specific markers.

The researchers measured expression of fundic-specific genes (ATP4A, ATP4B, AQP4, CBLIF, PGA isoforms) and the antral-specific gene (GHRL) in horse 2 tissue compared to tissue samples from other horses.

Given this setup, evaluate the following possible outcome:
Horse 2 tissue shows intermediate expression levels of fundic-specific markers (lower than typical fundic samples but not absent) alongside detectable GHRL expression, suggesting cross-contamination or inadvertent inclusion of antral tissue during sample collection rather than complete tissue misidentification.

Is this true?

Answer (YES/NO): NO